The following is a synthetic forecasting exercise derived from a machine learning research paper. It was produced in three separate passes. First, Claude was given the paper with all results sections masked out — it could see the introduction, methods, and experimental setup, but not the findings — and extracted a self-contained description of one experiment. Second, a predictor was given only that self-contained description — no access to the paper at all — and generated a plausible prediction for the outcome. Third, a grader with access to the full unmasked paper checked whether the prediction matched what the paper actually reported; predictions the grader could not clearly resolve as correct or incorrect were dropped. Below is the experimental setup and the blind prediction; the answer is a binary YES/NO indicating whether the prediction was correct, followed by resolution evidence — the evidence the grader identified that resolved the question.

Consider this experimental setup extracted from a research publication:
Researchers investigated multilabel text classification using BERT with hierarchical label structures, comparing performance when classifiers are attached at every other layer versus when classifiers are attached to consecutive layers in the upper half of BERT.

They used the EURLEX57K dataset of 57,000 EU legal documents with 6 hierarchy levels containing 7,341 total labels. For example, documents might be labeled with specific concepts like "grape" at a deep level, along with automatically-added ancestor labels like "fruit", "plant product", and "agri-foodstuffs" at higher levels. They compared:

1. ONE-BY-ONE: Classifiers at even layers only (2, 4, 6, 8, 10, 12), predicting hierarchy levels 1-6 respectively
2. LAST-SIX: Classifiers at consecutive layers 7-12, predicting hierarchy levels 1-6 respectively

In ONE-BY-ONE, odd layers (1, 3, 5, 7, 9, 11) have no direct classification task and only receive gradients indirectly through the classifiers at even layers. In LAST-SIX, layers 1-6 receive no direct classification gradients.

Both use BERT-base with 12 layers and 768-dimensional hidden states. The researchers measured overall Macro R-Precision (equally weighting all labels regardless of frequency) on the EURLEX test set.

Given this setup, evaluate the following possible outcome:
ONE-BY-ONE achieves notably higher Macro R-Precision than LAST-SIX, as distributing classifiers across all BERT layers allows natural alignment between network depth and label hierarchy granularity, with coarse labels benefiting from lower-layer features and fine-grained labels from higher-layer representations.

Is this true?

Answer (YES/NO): NO